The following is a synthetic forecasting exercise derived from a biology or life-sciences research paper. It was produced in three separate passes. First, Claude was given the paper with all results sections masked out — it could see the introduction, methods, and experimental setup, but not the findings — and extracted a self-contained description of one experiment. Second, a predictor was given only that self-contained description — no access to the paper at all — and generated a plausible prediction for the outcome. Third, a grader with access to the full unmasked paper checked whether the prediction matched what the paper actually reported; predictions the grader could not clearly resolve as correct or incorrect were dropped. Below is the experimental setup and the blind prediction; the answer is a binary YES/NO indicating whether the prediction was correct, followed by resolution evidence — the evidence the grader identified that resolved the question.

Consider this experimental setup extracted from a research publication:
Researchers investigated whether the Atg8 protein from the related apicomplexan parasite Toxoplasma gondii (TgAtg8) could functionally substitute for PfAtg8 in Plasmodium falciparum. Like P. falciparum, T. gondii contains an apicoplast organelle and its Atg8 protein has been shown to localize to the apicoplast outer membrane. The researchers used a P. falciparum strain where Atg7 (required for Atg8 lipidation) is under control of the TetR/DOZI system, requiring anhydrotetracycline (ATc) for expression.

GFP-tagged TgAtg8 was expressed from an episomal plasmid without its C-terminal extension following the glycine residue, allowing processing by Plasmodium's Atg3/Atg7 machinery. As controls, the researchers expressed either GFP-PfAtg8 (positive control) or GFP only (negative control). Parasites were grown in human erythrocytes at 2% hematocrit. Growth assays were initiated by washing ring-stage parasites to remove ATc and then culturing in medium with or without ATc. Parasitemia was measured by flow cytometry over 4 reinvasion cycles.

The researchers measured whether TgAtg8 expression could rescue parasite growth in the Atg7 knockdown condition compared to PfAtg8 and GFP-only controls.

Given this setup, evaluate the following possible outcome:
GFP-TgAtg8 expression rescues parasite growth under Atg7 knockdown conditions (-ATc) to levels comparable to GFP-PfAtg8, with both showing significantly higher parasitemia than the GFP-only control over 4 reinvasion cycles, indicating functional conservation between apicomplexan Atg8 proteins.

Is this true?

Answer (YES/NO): NO